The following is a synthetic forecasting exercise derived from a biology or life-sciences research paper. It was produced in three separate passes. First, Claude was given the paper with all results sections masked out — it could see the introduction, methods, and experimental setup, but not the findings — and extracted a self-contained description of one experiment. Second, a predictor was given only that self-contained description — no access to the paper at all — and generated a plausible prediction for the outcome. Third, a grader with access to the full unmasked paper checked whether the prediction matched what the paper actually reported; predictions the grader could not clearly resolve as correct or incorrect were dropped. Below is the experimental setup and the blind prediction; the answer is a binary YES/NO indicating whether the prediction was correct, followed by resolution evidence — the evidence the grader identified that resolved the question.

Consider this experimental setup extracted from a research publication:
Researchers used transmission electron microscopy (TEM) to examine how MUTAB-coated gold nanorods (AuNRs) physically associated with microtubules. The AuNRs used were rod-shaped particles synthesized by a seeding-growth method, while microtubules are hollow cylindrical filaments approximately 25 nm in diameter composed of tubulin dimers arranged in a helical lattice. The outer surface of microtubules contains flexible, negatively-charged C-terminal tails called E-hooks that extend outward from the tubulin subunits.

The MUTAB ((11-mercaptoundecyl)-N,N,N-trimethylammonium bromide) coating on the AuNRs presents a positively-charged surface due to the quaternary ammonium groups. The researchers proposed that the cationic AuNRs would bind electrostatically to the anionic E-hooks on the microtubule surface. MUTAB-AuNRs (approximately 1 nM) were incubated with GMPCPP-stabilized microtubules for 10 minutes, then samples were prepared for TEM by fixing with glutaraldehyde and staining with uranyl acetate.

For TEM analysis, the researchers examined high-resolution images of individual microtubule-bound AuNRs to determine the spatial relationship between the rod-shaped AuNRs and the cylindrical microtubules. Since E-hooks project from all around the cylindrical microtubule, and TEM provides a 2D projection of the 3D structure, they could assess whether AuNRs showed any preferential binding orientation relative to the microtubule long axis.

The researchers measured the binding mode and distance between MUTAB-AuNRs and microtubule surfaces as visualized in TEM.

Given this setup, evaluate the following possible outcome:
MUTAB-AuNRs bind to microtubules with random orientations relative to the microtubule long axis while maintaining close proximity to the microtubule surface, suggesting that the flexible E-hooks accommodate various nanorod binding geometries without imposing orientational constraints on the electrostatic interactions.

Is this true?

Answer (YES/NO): NO